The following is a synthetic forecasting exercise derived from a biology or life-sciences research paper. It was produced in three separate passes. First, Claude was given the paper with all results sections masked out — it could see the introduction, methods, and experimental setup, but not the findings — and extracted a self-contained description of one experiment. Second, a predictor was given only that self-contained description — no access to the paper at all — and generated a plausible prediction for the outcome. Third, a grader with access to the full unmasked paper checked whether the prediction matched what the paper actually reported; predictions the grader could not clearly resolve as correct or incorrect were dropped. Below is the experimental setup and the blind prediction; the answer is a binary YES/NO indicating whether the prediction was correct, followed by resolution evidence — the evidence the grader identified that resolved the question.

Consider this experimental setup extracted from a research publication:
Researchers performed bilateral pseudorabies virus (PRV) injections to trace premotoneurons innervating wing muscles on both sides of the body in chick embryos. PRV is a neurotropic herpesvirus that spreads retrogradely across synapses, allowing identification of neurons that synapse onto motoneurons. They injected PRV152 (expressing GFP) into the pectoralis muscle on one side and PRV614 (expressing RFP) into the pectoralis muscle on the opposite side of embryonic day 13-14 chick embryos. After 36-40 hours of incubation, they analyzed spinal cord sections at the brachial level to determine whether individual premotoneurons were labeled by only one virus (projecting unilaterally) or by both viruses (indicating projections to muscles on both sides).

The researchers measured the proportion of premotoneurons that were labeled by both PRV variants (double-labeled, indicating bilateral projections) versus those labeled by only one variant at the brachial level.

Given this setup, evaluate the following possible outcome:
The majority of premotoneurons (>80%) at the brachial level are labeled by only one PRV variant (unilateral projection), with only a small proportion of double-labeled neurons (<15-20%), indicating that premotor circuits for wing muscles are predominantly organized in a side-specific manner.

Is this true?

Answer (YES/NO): YES